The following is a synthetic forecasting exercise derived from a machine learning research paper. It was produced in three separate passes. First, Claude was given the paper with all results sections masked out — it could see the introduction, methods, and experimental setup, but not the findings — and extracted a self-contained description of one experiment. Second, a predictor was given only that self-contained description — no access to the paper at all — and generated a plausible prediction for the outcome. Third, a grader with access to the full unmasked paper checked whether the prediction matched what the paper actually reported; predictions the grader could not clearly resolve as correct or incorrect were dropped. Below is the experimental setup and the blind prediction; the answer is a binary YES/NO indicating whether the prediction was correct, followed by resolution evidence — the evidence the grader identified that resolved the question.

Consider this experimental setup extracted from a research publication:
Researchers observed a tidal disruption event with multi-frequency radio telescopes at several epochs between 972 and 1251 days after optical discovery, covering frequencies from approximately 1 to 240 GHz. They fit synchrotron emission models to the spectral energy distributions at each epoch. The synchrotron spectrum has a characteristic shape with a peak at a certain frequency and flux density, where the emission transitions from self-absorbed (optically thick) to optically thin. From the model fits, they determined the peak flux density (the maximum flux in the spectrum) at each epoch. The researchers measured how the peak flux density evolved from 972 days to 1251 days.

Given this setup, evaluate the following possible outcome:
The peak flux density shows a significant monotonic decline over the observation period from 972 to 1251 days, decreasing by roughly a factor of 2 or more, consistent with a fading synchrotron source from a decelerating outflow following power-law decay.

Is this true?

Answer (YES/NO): NO